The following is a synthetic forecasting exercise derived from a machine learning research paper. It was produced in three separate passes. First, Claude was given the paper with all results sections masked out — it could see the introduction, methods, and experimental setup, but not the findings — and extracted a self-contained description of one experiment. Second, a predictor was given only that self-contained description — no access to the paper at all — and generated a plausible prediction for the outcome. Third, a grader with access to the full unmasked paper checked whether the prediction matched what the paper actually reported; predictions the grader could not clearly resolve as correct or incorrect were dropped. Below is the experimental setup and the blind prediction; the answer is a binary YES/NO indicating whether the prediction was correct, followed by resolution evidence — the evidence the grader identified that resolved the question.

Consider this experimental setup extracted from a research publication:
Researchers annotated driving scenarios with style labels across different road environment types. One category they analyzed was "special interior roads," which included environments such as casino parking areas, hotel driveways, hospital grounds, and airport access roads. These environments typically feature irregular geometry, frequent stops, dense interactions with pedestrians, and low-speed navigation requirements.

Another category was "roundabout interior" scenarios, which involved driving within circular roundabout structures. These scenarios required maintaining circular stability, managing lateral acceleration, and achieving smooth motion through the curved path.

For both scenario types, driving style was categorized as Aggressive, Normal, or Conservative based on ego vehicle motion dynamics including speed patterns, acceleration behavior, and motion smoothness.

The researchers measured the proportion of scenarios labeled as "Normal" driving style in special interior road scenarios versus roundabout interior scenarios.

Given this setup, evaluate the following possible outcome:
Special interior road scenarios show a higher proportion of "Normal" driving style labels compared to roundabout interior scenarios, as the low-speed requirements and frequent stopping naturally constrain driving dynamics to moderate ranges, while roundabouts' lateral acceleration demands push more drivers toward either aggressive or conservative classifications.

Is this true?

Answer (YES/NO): NO